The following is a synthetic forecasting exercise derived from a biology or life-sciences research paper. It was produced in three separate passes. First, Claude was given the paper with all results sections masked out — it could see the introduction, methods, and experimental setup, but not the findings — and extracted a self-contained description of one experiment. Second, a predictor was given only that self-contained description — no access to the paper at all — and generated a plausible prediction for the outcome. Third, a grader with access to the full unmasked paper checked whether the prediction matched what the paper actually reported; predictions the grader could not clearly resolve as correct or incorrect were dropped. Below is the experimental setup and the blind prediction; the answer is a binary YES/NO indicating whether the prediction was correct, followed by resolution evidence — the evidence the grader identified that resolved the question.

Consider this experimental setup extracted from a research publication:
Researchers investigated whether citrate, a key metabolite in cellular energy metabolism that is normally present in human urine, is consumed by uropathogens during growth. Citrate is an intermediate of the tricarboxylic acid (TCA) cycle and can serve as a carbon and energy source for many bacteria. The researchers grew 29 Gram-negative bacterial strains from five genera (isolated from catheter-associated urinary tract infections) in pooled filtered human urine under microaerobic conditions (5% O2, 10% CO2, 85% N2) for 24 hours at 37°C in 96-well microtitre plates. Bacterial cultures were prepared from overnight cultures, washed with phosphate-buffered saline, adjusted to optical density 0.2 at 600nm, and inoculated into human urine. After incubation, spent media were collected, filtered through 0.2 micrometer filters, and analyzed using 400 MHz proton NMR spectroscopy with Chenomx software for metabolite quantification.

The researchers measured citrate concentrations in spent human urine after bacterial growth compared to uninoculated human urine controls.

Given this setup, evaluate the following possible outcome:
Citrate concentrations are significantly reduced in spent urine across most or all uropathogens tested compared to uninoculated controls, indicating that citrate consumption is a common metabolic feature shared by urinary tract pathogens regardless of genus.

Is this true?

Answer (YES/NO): YES